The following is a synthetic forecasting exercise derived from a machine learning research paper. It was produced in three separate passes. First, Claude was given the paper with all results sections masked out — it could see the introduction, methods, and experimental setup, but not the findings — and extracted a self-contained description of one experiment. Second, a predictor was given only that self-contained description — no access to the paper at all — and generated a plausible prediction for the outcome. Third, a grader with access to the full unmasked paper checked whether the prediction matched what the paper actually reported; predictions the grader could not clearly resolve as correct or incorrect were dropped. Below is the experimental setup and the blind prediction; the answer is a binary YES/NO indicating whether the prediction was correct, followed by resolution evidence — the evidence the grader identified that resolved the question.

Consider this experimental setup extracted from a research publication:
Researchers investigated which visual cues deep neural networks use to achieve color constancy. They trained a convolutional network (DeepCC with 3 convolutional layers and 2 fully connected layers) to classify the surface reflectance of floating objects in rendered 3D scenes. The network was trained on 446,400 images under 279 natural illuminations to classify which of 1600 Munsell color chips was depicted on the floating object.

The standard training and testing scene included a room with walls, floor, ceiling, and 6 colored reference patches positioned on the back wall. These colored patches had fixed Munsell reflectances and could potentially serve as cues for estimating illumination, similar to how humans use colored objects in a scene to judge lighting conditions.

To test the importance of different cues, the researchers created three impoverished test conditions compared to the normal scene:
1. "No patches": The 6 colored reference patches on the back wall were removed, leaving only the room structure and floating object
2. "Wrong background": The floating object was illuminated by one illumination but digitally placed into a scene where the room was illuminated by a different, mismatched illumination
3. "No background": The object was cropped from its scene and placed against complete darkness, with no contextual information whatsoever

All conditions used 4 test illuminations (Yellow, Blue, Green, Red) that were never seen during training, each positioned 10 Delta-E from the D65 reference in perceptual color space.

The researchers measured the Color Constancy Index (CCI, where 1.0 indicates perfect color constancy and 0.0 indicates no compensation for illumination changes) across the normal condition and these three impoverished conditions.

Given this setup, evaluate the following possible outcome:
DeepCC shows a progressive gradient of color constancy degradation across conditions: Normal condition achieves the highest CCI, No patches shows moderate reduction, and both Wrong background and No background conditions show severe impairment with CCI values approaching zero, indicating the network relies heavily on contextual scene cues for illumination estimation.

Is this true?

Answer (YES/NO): NO